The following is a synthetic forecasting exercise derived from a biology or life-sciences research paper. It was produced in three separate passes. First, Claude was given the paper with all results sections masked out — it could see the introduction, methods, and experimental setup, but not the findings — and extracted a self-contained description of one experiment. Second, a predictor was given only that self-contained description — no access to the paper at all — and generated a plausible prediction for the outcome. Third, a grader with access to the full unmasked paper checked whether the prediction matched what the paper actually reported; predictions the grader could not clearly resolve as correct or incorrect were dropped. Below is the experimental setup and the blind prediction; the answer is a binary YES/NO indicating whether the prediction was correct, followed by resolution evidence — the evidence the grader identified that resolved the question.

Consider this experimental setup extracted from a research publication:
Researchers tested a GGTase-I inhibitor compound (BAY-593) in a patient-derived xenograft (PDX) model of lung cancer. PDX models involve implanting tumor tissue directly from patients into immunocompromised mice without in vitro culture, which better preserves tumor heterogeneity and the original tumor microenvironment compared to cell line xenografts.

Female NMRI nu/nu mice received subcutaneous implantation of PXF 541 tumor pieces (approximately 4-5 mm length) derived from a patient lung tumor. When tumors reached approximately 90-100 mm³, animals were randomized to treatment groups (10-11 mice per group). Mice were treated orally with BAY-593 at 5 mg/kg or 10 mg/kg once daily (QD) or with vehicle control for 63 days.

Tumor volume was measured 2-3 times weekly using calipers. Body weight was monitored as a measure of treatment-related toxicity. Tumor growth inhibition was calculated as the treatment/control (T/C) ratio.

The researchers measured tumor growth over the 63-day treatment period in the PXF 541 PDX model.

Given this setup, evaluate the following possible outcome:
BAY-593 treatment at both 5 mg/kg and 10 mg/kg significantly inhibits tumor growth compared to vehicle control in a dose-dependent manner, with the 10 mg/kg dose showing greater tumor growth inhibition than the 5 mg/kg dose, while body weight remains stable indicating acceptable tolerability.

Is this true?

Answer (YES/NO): NO